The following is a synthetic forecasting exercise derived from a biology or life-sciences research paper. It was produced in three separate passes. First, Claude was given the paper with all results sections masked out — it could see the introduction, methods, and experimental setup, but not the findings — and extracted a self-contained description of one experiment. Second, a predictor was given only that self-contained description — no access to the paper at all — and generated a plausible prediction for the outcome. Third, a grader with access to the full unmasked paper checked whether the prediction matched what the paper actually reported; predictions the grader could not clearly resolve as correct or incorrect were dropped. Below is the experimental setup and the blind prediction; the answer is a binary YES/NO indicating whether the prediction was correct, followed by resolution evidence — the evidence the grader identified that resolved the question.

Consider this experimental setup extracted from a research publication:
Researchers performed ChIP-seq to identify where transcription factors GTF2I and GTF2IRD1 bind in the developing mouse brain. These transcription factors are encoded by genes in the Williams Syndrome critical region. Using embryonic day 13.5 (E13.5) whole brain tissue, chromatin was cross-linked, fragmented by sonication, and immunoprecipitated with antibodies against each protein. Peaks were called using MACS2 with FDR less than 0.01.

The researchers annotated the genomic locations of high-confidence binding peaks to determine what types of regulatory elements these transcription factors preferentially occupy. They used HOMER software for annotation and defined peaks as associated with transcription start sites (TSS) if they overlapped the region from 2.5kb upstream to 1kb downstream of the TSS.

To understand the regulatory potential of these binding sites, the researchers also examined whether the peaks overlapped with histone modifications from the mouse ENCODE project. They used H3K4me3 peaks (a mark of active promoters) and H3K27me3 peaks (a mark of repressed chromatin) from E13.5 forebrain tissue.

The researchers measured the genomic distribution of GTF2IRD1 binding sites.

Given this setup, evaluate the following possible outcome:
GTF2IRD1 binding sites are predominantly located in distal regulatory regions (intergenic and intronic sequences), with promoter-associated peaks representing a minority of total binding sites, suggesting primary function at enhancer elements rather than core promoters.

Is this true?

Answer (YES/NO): NO